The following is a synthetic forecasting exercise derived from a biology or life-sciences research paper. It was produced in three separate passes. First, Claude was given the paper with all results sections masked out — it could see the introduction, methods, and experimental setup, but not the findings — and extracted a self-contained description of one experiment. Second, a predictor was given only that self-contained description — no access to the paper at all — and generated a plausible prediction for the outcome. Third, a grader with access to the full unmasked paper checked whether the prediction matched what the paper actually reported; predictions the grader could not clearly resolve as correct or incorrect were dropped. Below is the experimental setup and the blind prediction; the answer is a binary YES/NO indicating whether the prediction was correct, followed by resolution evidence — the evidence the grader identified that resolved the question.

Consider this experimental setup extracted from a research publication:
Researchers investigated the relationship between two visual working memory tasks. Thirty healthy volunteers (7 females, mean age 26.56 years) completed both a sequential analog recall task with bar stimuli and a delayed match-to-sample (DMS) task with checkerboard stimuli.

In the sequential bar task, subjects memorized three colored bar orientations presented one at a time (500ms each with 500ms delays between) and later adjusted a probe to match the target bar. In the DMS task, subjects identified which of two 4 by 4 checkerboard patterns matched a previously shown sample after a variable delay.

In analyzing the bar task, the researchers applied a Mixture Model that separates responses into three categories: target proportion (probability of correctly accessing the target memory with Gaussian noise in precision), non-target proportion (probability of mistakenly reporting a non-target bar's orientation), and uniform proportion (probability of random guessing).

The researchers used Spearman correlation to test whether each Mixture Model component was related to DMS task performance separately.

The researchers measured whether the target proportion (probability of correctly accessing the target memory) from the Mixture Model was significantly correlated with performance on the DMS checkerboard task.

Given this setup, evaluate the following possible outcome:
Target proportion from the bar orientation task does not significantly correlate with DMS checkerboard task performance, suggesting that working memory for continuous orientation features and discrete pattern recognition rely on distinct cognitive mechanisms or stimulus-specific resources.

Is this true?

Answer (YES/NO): NO